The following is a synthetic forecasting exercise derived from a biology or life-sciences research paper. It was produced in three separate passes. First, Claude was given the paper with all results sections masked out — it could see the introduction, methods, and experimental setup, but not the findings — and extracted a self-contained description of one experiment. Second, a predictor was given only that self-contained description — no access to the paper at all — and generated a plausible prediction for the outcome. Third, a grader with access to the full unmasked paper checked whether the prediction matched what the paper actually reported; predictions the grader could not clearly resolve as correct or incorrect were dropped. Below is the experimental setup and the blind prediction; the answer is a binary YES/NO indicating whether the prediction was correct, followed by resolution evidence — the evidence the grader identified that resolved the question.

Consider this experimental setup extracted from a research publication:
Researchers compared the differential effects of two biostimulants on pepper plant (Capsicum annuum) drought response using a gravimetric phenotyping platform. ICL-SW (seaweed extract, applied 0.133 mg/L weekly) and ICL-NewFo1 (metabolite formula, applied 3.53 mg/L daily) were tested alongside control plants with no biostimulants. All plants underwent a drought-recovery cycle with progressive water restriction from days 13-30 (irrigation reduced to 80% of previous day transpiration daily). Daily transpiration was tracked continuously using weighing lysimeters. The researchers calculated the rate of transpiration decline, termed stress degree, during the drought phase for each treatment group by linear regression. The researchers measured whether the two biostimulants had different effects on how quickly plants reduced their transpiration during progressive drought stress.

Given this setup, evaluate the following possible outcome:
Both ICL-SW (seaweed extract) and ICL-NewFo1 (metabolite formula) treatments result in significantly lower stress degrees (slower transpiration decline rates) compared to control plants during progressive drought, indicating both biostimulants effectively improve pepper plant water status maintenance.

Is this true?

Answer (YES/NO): NO